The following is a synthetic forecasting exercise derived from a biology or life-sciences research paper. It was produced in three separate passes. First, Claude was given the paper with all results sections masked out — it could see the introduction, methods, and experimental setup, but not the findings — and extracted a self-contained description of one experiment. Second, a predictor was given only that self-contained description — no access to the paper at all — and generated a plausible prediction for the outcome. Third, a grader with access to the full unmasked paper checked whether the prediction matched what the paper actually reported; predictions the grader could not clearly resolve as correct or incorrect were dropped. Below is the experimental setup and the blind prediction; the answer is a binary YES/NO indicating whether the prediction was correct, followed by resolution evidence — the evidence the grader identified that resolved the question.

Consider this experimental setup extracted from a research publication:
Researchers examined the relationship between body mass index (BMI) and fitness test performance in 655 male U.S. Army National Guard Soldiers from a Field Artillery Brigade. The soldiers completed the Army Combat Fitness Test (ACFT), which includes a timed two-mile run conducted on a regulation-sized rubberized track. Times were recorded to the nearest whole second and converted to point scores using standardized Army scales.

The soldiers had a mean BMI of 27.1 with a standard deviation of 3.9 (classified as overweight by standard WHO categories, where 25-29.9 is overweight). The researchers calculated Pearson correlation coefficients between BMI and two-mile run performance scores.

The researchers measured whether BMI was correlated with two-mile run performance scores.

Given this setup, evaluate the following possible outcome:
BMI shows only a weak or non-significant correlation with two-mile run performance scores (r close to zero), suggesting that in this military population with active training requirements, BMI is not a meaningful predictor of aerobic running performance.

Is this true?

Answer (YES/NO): YES